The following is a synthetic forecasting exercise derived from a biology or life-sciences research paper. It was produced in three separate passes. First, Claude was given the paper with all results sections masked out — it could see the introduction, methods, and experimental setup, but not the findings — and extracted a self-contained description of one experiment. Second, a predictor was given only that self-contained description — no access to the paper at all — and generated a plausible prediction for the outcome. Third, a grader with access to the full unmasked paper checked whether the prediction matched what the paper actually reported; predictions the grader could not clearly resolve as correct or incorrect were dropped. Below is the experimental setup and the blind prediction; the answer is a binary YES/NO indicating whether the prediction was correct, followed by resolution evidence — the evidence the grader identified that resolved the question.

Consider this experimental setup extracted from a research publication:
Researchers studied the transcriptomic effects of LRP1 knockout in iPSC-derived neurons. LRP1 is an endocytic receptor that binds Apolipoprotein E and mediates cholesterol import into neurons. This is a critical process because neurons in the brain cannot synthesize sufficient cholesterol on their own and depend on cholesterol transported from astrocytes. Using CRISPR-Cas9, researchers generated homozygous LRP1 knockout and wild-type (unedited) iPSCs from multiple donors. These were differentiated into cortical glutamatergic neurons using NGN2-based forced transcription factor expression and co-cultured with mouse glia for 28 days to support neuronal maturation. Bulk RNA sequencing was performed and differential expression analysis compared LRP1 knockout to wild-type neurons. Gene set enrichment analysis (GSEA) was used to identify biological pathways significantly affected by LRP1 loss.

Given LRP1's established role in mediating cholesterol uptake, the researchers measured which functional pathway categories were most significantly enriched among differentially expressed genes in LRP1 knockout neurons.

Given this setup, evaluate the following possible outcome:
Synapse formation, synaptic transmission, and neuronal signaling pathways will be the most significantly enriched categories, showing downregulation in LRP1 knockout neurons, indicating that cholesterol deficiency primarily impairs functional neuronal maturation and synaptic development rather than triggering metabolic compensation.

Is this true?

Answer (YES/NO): NO